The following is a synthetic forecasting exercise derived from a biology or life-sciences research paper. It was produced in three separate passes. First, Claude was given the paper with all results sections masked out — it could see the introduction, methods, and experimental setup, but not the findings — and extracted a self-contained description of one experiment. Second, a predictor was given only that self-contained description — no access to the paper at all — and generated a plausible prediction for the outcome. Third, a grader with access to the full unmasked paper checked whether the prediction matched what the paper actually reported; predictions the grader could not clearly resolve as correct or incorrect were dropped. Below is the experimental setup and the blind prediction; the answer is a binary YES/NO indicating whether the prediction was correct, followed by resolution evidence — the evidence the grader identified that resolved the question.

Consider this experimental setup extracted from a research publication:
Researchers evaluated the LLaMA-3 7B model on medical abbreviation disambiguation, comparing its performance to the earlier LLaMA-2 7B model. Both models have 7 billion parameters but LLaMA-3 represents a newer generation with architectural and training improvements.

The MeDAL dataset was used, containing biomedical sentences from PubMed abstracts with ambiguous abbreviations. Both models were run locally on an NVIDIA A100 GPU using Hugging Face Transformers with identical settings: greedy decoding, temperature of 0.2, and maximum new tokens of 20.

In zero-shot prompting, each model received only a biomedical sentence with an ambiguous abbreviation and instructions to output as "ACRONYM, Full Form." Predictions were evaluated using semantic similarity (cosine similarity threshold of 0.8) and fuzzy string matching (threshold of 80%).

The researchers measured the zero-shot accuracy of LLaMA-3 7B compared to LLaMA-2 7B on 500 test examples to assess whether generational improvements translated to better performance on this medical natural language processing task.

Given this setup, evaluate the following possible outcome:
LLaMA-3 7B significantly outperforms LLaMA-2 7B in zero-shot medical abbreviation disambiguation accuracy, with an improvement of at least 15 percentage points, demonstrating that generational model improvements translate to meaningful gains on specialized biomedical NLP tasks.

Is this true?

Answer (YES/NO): NO